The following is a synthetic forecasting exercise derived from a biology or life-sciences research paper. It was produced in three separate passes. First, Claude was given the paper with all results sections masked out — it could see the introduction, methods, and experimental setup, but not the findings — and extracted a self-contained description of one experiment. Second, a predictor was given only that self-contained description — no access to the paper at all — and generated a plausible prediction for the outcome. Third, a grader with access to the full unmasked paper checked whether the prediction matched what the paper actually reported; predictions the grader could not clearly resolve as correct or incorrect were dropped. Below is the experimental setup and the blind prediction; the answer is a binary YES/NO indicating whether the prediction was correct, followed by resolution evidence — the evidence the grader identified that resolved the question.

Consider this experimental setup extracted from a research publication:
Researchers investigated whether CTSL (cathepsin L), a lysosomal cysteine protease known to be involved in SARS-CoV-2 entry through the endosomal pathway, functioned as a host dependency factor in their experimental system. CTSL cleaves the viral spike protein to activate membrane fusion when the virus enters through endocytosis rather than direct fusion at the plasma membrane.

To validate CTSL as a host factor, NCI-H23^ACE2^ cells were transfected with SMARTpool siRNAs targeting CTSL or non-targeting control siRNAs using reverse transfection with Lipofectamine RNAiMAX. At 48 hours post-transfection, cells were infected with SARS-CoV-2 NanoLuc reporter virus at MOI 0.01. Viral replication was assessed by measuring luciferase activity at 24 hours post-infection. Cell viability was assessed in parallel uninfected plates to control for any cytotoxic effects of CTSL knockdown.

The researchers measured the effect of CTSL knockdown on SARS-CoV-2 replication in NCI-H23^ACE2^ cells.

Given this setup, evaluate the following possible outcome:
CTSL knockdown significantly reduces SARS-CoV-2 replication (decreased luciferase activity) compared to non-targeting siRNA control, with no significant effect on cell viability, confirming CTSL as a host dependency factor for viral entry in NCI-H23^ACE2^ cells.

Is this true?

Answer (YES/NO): YES